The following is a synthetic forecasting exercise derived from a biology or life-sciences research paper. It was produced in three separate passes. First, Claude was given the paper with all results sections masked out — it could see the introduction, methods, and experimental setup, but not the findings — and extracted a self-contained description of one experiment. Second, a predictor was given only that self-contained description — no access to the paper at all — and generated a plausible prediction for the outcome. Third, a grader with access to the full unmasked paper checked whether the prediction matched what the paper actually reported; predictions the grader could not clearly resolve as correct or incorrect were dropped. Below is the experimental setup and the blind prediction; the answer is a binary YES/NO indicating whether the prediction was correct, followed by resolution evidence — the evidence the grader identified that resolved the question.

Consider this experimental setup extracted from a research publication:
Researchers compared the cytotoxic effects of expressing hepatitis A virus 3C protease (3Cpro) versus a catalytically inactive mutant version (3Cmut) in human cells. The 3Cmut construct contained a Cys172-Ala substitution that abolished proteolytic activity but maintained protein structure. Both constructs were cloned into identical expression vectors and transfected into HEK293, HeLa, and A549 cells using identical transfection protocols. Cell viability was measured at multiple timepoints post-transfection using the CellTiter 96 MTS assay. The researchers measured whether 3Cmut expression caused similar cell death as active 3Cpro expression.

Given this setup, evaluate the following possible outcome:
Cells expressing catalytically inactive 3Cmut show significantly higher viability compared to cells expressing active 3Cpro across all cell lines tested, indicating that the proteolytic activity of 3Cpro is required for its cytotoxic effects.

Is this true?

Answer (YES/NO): YES